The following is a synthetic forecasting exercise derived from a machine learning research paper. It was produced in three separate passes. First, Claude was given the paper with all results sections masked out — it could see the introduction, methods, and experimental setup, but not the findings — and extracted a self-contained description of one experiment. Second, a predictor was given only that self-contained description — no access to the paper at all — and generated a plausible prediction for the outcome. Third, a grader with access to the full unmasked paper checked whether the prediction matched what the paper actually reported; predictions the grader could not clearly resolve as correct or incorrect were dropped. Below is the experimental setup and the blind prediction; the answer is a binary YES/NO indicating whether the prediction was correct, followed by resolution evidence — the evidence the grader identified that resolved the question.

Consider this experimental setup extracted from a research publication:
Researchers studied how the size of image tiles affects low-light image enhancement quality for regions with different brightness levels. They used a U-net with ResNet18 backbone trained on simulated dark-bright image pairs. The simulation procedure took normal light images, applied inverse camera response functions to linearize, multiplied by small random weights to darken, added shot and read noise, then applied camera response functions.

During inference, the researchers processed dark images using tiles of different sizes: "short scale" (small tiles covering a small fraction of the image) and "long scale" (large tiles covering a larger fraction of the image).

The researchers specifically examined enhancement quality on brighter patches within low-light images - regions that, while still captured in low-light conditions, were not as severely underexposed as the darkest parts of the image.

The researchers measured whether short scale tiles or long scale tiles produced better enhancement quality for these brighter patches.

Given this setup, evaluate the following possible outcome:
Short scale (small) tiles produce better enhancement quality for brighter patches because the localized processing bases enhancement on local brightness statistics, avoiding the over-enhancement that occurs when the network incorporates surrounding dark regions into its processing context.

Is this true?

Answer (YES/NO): YES